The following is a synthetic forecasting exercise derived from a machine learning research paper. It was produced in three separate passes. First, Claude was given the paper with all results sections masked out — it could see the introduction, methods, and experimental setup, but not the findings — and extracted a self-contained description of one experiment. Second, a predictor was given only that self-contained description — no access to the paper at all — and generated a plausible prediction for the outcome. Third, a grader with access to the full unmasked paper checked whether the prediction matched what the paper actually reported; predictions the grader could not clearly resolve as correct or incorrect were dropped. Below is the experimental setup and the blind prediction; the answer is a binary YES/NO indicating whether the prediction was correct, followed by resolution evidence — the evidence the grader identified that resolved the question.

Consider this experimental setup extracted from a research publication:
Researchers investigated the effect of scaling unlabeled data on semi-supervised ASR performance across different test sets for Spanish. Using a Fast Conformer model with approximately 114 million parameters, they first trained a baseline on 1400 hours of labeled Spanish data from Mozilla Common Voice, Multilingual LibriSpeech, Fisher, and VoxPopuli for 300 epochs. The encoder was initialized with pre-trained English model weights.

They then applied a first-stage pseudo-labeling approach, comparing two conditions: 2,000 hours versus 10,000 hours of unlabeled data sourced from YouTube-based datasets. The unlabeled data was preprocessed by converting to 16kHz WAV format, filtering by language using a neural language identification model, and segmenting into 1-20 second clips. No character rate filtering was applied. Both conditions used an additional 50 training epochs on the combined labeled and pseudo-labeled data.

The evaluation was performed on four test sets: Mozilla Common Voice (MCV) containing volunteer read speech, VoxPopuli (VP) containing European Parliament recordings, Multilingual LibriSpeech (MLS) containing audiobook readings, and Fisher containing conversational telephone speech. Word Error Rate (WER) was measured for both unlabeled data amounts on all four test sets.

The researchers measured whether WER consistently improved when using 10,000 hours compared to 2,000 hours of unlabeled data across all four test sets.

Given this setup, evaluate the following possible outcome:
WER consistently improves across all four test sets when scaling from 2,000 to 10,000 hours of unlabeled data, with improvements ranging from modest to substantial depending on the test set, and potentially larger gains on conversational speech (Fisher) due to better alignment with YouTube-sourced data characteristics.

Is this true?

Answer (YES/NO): NO